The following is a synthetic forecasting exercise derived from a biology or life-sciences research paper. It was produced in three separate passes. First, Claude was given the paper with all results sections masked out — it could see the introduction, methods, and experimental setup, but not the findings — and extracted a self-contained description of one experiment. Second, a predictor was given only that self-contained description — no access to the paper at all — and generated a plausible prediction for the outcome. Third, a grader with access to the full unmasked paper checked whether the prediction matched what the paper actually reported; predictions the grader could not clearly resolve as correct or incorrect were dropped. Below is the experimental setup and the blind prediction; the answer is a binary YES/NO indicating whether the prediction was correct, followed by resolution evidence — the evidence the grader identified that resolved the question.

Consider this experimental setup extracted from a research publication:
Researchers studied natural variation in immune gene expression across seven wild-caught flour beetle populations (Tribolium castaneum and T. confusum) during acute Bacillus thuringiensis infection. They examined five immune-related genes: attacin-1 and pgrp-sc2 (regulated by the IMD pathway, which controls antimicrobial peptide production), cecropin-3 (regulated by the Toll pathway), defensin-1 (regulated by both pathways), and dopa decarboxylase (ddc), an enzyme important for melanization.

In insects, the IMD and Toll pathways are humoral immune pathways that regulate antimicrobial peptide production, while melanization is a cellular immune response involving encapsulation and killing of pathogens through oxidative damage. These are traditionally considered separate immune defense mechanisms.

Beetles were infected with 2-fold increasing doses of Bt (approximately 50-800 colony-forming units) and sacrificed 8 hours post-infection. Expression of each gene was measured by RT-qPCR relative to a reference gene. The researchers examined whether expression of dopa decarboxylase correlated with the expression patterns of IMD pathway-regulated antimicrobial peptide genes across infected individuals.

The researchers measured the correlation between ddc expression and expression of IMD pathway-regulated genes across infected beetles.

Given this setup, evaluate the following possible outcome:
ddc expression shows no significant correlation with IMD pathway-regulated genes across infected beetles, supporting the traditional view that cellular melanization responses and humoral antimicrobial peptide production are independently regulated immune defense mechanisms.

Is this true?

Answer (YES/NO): NO